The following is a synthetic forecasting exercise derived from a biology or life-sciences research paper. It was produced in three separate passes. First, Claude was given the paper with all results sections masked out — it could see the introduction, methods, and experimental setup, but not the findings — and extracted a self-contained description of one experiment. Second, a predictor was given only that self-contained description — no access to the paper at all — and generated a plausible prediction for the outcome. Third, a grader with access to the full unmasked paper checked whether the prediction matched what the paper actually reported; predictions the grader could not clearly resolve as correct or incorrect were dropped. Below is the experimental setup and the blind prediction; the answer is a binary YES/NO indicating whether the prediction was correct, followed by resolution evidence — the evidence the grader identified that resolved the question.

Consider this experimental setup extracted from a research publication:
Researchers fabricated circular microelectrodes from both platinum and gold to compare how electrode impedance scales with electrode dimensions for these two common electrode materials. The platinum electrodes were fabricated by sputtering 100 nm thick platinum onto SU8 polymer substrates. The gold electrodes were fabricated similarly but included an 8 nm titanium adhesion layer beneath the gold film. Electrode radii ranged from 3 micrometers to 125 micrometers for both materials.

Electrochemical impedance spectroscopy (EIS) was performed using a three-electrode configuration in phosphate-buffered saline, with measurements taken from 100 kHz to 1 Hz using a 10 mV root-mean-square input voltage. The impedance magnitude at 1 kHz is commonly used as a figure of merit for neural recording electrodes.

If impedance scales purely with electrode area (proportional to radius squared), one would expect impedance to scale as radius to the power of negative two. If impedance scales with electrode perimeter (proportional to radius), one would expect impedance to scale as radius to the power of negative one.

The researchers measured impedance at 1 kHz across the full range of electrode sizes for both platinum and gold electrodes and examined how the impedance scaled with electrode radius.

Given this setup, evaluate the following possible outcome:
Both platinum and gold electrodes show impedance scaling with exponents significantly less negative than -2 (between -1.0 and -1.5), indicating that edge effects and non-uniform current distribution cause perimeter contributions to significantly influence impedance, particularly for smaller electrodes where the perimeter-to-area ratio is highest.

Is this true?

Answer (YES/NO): NO